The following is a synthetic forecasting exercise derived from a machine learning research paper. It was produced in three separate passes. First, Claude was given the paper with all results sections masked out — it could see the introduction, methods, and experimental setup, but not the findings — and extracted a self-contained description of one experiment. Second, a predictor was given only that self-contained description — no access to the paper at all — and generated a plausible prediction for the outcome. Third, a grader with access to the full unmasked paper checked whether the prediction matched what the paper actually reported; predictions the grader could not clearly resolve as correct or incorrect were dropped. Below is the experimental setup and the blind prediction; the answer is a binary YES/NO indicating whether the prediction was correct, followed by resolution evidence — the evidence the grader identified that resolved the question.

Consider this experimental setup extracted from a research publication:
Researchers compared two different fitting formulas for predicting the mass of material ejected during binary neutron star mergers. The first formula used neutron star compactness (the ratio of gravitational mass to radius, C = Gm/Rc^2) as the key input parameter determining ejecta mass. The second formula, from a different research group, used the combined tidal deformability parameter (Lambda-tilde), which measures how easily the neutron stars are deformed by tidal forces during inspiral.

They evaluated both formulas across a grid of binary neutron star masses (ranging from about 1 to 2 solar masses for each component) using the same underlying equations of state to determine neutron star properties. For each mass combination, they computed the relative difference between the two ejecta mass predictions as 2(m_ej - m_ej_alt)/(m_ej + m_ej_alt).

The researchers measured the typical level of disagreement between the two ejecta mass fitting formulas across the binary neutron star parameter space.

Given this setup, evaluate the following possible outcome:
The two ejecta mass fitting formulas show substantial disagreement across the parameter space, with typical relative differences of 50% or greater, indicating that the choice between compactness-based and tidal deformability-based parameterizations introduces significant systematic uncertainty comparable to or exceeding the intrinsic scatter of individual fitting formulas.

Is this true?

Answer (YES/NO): YES